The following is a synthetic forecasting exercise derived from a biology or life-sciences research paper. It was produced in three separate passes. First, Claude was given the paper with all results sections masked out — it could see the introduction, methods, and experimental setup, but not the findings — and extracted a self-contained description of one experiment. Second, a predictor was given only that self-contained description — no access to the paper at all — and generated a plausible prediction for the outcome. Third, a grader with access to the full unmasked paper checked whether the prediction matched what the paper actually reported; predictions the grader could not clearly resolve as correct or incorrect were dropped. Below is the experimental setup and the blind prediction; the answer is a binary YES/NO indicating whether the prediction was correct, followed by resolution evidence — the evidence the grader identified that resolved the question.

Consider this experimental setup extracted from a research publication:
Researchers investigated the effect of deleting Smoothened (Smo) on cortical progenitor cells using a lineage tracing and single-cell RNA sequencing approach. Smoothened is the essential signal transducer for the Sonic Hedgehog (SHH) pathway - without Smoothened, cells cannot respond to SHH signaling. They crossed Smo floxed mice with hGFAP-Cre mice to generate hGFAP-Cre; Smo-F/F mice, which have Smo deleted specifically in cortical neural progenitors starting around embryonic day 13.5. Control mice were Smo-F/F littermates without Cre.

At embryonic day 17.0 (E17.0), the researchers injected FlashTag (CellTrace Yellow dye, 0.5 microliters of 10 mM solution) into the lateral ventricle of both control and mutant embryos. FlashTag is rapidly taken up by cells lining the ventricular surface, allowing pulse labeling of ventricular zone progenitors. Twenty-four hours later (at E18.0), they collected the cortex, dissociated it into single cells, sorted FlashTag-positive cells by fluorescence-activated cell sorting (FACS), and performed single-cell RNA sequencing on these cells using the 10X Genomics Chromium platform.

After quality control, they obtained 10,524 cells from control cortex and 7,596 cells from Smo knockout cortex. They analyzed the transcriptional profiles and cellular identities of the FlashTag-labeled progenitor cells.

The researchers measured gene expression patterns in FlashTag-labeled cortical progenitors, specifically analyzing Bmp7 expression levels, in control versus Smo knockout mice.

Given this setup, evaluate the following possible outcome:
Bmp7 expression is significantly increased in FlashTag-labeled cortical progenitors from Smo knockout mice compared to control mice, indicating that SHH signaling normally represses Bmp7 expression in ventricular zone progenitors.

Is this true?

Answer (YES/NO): YES